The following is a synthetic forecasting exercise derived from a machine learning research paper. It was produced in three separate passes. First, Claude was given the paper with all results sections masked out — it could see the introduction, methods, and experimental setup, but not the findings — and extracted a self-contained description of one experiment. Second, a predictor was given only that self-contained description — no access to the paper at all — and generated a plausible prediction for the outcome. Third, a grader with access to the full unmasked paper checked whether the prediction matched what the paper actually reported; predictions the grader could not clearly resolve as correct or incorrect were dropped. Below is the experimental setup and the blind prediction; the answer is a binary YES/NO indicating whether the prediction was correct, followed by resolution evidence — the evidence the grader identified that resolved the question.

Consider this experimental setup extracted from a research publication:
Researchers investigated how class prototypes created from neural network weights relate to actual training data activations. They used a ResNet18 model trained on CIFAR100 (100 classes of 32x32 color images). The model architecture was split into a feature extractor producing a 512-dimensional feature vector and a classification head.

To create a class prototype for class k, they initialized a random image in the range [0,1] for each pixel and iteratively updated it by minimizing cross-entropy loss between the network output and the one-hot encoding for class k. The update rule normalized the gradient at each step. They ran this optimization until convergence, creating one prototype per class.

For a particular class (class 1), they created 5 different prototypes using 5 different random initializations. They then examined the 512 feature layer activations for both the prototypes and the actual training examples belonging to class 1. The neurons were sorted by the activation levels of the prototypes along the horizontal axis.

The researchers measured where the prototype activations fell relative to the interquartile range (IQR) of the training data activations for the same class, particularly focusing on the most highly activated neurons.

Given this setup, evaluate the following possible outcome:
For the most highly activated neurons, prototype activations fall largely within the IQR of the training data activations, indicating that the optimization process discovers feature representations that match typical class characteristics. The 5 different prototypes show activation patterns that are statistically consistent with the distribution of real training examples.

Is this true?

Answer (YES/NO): NO